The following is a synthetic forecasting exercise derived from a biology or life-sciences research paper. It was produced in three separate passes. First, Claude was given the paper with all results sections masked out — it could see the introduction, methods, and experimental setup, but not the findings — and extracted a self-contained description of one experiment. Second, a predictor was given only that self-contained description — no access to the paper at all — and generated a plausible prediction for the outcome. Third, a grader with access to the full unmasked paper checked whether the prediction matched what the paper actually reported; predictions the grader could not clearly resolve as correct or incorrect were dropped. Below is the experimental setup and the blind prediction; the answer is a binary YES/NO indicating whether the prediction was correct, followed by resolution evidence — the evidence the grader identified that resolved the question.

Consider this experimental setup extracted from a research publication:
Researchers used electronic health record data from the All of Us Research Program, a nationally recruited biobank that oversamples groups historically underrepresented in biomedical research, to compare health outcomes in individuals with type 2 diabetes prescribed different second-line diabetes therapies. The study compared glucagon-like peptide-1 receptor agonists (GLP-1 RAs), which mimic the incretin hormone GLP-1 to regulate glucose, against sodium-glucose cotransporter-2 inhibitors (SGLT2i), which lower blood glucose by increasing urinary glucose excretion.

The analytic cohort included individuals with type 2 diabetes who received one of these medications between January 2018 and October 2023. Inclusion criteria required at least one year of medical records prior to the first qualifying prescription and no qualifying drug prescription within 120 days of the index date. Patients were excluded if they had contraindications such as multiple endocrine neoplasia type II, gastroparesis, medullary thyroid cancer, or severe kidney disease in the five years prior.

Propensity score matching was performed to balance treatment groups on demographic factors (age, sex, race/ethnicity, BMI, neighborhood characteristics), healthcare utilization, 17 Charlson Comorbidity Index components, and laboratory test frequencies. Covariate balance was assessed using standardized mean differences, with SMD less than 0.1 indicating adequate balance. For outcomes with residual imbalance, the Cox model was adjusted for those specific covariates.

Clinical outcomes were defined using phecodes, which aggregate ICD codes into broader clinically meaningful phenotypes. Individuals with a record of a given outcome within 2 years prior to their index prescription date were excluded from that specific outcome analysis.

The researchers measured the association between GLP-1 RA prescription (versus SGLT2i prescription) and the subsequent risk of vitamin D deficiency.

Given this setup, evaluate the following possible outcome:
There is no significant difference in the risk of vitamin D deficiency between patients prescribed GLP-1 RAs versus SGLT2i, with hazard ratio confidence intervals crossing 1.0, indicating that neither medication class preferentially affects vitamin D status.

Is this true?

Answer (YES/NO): NO